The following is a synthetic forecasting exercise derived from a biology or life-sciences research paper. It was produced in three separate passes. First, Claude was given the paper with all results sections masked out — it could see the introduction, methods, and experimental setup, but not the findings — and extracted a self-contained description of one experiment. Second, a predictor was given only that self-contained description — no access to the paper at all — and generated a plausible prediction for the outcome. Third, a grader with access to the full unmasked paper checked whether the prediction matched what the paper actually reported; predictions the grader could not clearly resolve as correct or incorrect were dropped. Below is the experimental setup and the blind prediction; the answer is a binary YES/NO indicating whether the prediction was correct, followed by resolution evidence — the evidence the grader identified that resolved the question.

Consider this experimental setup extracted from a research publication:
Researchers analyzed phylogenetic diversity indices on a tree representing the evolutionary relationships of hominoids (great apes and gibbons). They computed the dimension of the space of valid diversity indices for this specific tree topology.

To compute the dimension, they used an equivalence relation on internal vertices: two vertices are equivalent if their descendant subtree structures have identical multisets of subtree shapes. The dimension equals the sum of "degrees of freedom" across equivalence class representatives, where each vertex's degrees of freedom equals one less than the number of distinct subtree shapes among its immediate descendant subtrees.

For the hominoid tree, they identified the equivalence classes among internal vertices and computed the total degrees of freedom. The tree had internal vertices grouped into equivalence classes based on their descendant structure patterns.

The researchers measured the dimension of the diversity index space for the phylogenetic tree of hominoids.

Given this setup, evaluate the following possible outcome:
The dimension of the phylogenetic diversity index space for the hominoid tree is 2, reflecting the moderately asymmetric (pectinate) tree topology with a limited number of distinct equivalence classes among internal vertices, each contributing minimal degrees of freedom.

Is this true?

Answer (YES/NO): NO